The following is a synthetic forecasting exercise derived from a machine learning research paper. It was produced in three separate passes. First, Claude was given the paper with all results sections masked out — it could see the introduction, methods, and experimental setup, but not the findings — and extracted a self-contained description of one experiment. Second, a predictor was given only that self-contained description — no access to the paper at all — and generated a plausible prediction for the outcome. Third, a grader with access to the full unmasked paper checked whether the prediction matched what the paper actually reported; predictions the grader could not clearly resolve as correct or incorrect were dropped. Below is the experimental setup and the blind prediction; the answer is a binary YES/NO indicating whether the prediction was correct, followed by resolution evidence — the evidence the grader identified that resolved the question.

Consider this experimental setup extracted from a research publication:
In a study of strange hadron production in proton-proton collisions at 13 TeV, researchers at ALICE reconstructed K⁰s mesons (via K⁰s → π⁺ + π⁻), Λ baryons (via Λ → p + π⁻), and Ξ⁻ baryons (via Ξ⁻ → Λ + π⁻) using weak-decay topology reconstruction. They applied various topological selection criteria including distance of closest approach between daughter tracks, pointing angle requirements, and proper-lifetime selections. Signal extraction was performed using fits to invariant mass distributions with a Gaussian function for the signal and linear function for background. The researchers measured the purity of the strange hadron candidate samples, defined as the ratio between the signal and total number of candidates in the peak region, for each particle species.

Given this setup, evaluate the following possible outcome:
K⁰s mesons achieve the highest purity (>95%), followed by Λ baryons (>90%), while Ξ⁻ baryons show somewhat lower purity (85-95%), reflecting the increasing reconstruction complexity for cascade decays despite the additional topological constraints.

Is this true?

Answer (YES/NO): NO